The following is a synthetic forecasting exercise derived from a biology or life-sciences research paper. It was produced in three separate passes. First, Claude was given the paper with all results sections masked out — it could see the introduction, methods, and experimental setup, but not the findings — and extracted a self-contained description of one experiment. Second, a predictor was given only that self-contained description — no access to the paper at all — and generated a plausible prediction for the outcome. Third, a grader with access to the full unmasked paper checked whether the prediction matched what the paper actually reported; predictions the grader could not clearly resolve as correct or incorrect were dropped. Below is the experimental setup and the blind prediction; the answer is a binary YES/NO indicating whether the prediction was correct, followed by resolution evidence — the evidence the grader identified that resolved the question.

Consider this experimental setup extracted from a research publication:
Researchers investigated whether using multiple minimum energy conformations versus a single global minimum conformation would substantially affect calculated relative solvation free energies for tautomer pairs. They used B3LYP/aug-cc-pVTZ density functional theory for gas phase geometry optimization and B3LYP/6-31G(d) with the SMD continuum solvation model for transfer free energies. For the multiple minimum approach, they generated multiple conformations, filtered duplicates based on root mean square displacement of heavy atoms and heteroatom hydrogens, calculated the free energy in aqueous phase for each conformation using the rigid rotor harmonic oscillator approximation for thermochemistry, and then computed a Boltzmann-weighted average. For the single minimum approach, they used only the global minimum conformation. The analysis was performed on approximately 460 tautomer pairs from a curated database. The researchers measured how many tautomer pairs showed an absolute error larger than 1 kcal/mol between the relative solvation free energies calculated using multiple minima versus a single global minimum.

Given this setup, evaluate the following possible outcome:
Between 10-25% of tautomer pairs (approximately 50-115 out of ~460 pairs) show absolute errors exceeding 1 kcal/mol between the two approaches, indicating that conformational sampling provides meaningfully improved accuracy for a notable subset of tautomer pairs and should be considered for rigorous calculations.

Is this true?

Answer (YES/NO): NO